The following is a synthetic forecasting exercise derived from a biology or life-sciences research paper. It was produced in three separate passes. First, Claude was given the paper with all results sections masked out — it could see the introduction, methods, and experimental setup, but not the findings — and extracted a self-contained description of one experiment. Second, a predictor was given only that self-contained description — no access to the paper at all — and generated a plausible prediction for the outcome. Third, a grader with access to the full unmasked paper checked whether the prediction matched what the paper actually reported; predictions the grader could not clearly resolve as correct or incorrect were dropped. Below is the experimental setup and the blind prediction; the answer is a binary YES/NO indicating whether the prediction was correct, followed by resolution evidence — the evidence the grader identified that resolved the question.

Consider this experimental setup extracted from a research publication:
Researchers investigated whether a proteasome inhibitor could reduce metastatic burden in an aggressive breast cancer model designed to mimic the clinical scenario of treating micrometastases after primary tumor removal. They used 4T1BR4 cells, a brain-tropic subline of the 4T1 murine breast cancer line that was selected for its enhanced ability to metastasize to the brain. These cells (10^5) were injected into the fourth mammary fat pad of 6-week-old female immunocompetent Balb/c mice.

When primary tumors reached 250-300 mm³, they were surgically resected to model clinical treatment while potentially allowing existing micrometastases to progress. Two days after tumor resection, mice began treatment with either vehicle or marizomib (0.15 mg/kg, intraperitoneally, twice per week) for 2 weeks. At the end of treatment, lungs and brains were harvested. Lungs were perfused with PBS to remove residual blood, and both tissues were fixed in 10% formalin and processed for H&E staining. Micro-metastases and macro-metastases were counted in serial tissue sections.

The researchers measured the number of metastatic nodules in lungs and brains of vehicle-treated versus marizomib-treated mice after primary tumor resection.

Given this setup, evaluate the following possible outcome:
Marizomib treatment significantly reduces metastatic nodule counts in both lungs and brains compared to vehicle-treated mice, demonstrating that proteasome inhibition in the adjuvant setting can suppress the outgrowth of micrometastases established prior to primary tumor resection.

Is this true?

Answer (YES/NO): YES